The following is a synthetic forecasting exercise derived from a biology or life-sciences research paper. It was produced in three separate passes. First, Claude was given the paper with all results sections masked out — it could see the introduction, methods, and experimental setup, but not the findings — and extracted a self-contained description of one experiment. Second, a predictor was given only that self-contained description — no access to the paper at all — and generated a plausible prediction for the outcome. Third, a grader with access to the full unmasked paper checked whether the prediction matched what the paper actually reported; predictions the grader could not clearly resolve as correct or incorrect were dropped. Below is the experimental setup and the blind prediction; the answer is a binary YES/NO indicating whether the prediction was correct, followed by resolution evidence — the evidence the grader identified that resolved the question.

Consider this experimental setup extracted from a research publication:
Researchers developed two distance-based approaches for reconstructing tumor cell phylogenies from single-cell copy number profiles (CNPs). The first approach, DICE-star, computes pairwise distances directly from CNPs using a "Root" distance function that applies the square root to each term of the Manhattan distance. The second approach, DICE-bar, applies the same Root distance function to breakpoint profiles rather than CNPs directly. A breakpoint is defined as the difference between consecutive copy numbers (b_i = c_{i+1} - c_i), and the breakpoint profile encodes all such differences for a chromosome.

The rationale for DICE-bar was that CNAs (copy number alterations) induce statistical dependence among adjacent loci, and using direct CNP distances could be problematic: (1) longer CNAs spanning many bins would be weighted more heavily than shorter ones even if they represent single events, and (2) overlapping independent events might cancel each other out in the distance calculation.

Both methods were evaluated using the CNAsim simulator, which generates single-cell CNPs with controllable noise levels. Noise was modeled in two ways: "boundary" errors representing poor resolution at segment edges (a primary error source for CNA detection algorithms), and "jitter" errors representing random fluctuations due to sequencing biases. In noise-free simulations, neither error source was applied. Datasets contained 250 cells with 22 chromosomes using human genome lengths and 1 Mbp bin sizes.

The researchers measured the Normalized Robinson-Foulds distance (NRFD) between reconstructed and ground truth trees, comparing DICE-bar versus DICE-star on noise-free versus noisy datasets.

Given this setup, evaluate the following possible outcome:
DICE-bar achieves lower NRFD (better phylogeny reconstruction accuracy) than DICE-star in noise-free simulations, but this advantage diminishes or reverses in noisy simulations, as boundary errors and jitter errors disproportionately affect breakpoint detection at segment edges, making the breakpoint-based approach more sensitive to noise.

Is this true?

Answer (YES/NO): YES